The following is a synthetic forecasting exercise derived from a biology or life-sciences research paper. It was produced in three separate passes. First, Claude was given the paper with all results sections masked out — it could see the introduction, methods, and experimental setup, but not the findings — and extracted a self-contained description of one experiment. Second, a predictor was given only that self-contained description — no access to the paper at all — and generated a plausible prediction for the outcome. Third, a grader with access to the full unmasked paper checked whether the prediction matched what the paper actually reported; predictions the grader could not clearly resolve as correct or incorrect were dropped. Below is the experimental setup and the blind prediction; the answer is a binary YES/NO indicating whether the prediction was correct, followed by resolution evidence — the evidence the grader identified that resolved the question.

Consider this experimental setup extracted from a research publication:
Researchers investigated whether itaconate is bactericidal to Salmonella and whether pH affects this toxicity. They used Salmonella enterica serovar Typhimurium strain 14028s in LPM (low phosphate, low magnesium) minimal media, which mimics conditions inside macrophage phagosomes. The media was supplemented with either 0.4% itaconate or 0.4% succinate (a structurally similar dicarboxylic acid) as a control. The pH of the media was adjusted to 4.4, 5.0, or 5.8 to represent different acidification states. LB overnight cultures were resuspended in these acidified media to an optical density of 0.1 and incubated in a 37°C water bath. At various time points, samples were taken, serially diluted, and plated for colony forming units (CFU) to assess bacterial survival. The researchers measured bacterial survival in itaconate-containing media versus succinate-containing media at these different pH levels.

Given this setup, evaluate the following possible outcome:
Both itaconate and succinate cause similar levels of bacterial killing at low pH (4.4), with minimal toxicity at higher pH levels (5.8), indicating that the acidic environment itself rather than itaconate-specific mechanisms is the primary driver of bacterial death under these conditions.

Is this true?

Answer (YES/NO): NO